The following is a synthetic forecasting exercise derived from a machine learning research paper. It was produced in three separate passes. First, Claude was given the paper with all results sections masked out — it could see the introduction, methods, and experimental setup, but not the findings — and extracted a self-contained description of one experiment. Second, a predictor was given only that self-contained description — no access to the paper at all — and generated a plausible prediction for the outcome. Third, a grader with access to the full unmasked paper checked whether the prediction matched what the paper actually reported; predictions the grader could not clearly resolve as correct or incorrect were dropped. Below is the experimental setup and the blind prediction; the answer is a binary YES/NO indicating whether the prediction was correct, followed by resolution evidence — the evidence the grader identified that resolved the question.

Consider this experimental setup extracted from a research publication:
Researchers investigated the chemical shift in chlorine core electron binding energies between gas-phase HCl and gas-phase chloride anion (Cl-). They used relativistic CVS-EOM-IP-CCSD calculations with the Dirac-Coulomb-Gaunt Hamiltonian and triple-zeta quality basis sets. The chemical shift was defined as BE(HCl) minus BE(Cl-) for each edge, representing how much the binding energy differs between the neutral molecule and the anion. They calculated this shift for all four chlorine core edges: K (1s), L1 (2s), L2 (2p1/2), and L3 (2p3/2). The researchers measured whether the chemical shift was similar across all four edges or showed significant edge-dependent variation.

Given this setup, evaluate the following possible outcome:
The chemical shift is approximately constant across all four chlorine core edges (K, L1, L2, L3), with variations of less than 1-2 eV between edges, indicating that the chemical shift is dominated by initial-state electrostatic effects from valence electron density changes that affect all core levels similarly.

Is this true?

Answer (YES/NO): YES